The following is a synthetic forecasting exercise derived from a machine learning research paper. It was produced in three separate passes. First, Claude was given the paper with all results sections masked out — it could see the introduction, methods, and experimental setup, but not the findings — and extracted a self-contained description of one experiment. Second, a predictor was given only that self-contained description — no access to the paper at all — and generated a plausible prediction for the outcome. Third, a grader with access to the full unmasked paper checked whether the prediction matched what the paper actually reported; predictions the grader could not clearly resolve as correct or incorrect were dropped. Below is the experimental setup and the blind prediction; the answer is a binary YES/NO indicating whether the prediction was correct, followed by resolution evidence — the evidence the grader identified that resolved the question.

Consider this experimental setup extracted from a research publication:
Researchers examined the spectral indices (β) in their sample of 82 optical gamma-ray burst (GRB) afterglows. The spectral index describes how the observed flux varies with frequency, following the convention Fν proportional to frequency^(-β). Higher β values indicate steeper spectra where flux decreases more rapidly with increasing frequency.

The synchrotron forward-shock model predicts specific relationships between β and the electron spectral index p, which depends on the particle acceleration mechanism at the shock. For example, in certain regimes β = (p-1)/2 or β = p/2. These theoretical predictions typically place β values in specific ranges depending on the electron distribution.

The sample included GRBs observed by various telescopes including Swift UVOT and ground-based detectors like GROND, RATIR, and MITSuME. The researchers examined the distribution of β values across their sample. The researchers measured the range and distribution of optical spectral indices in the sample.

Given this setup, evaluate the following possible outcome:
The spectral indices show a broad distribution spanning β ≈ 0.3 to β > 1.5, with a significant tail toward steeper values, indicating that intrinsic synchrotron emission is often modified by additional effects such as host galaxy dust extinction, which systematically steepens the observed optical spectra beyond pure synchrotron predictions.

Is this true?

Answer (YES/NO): NO